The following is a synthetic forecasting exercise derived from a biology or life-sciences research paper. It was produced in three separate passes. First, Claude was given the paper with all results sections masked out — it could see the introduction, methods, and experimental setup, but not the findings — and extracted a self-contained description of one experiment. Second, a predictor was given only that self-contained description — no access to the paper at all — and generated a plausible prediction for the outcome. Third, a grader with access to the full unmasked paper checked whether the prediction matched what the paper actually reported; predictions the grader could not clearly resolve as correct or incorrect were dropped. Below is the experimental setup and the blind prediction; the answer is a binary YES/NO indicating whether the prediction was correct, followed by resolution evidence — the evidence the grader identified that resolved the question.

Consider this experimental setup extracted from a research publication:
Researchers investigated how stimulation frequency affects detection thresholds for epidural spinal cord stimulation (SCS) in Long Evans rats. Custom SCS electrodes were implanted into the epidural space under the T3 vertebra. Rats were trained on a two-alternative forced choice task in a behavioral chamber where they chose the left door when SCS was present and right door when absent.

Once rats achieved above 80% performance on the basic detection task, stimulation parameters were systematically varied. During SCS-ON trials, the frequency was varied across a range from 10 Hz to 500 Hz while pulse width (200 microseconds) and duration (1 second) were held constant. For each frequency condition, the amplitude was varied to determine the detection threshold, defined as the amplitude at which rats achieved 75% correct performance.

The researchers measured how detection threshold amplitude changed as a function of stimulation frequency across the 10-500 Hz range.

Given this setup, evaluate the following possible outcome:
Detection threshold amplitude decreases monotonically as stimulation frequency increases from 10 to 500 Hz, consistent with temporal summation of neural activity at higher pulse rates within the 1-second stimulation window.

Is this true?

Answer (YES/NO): YES